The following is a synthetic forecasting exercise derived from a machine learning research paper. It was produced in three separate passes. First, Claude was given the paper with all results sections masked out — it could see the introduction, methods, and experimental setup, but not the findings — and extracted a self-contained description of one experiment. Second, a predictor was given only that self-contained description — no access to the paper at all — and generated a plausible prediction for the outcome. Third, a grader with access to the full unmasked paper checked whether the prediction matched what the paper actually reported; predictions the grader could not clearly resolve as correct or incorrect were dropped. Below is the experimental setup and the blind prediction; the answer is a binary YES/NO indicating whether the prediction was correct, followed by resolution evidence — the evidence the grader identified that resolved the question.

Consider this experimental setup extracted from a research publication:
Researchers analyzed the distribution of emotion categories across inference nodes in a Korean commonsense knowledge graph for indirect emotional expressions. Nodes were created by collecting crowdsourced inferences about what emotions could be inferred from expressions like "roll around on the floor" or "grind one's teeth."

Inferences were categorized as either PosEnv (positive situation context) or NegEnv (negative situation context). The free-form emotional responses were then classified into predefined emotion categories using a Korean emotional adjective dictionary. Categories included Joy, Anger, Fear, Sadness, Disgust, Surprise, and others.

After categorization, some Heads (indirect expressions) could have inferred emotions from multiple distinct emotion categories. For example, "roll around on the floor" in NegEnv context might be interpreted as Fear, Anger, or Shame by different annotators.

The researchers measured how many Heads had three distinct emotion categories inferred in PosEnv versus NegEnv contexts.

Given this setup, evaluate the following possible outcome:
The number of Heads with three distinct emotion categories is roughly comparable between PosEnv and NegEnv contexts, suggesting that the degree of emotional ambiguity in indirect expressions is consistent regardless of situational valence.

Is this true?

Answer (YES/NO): NO